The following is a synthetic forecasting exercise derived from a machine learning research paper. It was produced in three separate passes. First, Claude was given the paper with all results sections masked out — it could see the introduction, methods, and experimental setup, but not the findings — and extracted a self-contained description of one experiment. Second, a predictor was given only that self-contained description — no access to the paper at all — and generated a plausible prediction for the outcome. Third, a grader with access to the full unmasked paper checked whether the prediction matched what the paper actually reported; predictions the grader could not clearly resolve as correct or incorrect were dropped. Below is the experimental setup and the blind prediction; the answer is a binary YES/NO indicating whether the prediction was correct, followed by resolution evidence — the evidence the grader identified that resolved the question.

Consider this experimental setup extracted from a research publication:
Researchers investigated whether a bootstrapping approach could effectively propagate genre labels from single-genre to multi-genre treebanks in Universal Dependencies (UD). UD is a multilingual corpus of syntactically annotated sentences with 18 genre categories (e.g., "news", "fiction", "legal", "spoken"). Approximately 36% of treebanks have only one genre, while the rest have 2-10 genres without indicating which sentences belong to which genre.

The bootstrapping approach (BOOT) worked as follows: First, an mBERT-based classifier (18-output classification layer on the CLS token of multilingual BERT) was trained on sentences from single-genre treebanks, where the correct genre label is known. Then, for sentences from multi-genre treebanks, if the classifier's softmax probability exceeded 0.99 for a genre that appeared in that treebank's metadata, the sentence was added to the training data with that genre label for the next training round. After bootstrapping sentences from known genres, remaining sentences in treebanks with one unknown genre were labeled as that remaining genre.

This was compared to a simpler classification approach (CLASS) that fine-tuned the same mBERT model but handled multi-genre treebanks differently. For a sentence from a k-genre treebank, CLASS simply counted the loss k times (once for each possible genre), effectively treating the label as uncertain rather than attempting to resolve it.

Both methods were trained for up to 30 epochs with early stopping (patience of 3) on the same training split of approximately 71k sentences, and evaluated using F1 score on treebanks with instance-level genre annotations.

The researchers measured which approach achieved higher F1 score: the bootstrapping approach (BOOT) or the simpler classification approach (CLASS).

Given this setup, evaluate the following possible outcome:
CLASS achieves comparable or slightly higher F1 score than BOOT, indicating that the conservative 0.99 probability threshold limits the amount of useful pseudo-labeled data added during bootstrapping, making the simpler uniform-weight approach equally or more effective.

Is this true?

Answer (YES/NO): NO